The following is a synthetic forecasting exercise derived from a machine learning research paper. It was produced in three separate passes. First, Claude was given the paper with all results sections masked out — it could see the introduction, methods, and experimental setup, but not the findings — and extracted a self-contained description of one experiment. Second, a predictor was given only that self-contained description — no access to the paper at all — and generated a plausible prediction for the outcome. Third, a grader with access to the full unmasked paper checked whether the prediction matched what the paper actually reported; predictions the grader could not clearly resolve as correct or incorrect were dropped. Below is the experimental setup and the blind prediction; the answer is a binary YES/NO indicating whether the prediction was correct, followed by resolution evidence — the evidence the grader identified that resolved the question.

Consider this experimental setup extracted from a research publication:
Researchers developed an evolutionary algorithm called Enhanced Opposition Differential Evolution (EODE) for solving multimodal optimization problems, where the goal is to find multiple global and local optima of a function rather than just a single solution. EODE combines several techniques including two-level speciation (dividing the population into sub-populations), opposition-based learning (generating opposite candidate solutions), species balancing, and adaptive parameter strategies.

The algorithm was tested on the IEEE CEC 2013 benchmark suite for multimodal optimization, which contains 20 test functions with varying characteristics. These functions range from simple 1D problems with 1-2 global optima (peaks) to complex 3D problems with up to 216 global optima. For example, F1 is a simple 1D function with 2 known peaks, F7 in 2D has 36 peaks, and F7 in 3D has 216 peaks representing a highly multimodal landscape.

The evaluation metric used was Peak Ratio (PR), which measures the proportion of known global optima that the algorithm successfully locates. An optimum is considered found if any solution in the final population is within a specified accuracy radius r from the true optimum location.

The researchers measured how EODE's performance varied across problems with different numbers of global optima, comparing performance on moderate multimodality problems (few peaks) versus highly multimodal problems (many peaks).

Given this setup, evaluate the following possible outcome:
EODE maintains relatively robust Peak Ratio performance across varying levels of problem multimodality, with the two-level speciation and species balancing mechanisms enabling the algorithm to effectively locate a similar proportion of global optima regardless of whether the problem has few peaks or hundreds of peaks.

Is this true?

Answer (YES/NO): NO